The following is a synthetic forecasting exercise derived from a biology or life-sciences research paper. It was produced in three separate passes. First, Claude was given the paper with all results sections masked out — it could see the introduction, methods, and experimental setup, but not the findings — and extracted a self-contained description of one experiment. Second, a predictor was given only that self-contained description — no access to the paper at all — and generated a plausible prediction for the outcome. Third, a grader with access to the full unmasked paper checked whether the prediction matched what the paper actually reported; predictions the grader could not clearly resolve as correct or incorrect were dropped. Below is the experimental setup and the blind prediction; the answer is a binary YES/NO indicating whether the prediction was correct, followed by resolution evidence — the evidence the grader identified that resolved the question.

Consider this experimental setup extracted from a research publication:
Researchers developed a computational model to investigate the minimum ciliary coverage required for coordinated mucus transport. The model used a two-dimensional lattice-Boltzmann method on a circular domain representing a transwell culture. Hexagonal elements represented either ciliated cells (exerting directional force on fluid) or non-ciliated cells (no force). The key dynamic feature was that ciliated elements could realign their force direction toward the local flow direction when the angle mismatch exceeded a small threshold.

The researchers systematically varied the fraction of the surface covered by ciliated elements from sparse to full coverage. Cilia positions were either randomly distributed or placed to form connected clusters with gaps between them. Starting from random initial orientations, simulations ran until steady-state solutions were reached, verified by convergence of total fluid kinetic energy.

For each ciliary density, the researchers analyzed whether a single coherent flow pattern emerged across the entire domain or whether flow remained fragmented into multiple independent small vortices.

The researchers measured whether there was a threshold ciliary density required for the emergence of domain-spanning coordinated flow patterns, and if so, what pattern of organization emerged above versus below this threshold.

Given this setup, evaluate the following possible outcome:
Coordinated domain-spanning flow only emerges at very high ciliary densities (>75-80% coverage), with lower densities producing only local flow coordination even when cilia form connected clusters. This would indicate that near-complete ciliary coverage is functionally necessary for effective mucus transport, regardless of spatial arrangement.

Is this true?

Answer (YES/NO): NO